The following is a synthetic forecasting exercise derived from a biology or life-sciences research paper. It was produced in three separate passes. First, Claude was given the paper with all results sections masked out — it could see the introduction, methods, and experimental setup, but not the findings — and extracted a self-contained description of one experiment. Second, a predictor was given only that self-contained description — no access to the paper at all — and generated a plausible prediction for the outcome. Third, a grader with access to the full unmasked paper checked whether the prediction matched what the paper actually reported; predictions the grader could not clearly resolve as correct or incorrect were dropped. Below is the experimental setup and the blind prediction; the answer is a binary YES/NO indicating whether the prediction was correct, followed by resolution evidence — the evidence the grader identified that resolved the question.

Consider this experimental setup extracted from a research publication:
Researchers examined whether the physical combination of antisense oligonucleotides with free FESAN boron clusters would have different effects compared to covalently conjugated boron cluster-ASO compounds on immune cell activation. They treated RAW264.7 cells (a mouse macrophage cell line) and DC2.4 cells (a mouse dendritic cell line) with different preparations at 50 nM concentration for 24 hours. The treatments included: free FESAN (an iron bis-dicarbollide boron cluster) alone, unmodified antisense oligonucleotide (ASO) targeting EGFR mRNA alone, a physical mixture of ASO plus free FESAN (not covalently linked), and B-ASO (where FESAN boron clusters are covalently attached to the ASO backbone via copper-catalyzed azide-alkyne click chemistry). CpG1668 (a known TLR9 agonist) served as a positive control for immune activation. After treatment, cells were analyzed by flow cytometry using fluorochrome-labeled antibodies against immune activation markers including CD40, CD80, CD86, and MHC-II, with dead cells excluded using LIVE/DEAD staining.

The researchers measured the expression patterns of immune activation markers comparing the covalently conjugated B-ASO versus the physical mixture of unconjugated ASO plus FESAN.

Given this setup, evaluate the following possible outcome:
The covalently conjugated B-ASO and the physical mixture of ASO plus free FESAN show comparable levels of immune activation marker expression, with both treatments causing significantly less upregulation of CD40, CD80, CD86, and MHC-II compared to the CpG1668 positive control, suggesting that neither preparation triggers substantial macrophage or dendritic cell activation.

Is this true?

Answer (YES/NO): NO